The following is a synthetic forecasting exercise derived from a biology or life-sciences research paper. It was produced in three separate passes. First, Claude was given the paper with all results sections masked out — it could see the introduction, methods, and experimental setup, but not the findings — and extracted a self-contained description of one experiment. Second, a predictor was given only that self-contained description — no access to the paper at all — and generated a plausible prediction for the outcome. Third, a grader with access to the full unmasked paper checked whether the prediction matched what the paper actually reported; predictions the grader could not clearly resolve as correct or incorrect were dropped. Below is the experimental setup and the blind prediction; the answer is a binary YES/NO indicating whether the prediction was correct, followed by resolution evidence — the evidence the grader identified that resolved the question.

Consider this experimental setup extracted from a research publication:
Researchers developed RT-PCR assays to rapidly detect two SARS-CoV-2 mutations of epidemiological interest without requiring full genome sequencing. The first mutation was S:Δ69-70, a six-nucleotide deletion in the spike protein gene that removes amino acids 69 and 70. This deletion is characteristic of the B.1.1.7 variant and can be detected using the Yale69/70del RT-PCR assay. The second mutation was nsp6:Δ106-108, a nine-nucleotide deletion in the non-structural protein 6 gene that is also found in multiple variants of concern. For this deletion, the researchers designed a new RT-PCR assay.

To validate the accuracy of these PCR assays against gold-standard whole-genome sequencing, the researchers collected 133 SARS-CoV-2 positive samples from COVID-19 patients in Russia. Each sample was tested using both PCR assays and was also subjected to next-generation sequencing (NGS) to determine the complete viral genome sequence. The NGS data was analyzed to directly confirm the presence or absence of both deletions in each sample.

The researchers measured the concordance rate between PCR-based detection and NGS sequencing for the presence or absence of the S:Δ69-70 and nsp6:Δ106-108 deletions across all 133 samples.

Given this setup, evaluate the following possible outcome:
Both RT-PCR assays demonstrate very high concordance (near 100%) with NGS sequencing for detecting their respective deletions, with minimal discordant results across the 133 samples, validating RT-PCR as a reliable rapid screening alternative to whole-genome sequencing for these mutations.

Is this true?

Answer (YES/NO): YES